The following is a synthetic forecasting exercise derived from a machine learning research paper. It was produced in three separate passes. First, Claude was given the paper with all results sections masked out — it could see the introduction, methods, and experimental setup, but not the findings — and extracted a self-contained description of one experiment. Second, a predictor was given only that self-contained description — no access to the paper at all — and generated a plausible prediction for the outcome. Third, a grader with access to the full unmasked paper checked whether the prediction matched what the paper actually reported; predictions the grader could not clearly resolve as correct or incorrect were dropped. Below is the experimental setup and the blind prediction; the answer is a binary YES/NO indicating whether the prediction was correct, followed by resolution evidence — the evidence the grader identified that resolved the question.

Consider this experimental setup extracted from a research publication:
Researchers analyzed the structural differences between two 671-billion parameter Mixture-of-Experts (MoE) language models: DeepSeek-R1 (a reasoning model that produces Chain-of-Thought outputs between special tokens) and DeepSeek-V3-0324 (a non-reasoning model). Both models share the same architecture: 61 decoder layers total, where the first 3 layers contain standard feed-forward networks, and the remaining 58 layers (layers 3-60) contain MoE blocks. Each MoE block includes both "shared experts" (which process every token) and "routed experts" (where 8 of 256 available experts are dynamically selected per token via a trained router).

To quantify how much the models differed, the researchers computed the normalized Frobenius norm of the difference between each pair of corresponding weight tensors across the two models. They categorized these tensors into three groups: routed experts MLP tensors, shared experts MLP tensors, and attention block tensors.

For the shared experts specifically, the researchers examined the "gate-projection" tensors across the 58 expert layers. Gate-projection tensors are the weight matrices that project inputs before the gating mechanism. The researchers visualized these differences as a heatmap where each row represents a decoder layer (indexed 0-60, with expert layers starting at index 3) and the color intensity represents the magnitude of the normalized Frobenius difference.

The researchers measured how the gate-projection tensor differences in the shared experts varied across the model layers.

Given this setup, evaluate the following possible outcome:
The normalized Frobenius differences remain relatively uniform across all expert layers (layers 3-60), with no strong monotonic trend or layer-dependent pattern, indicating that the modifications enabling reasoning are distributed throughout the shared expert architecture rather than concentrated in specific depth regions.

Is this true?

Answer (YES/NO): NO